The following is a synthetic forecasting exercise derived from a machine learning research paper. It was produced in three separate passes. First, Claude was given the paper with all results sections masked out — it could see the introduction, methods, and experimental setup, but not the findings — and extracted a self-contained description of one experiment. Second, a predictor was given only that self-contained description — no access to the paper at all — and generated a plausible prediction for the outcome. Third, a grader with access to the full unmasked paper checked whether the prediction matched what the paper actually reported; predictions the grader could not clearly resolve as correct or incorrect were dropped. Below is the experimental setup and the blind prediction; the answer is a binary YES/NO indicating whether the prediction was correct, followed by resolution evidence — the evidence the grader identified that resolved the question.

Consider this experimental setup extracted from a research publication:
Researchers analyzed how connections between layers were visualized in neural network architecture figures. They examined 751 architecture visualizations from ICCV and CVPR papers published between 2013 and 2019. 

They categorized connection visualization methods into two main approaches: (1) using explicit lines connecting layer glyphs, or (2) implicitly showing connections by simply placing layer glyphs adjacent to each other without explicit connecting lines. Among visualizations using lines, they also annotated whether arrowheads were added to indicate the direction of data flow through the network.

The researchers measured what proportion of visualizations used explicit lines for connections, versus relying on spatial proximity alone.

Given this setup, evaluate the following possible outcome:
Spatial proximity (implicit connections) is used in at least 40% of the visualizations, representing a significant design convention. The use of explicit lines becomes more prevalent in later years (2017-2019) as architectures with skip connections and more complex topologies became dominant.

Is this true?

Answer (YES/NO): NO